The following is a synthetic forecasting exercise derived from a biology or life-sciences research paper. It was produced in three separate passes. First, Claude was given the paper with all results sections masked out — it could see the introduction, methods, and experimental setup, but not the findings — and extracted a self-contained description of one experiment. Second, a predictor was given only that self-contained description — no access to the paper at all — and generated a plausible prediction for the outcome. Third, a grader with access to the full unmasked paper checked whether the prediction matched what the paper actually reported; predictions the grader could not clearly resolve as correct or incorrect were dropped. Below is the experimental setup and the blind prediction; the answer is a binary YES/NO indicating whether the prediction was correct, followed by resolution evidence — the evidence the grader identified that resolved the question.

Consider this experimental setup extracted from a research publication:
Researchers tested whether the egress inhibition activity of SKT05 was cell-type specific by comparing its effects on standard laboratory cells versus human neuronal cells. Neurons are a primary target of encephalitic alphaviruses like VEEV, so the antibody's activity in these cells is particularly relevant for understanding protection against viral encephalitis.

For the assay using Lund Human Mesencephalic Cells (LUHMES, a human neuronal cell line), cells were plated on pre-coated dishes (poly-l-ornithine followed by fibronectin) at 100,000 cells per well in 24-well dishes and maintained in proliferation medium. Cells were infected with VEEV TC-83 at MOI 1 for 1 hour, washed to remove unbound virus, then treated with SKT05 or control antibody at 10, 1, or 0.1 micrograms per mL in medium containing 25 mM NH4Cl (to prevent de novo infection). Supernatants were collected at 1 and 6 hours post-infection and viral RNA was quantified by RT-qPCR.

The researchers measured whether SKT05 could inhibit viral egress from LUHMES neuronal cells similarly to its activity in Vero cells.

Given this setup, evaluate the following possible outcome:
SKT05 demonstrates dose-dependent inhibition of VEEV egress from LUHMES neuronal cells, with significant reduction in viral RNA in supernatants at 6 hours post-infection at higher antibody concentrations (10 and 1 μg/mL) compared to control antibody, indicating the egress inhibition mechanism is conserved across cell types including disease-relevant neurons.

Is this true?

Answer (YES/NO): YES